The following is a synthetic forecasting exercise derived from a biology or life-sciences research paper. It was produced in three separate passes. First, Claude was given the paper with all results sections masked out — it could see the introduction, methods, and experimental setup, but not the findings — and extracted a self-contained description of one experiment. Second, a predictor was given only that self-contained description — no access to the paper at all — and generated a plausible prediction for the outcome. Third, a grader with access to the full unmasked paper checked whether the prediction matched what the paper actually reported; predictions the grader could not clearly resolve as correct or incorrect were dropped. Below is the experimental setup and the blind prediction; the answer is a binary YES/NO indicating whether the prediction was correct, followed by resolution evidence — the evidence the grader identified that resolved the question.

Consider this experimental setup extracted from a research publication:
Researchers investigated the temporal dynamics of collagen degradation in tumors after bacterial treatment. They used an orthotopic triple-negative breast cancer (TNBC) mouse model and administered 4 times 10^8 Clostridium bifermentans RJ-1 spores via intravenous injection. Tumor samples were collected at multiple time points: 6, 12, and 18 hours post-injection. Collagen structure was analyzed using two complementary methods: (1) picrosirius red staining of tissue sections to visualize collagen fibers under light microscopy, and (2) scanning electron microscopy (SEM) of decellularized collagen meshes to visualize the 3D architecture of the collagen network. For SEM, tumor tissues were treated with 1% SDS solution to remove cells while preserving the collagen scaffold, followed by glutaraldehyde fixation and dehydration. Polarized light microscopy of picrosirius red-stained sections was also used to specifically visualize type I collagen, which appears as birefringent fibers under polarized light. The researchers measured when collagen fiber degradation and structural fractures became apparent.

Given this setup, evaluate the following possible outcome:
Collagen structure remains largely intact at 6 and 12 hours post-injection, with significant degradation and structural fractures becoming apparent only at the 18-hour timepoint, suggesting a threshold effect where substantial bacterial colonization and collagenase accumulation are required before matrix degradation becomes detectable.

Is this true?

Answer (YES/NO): NO